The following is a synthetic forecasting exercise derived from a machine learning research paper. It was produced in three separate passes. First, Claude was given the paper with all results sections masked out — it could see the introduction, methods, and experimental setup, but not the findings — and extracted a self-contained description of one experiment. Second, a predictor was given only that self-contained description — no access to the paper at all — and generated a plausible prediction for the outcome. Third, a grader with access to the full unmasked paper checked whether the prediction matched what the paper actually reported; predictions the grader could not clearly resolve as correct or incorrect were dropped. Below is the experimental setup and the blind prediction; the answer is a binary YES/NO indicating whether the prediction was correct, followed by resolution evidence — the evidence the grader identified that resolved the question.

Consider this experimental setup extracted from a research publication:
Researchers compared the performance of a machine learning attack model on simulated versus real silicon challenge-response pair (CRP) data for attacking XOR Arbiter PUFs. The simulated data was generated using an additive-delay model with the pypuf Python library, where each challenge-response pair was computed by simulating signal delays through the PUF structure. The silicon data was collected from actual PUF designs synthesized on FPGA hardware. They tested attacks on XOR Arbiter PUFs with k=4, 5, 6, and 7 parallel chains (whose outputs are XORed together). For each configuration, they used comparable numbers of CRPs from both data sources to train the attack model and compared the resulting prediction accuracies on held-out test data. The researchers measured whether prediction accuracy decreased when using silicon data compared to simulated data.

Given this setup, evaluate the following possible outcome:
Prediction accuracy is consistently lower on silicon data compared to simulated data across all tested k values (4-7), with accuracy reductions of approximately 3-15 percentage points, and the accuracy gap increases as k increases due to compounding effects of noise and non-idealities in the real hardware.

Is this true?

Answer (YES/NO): NO